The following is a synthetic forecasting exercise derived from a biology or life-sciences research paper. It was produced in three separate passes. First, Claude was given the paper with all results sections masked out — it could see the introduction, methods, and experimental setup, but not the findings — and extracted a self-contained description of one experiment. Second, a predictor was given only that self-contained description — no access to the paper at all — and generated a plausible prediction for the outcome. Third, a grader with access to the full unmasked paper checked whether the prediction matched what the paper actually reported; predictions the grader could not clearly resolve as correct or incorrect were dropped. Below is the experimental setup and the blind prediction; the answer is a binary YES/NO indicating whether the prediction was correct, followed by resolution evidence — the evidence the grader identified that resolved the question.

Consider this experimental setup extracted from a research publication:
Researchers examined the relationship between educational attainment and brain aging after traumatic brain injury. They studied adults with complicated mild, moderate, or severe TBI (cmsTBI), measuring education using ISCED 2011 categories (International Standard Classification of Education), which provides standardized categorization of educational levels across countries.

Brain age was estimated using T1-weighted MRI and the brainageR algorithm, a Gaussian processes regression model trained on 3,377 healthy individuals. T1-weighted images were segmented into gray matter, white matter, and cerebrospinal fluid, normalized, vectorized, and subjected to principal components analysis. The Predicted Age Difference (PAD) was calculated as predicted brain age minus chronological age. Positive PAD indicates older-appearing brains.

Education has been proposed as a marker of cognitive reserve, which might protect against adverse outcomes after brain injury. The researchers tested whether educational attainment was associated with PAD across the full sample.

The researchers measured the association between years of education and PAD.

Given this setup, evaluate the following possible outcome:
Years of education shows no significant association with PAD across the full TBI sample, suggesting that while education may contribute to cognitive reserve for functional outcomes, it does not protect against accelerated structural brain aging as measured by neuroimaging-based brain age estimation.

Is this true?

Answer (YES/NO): YES